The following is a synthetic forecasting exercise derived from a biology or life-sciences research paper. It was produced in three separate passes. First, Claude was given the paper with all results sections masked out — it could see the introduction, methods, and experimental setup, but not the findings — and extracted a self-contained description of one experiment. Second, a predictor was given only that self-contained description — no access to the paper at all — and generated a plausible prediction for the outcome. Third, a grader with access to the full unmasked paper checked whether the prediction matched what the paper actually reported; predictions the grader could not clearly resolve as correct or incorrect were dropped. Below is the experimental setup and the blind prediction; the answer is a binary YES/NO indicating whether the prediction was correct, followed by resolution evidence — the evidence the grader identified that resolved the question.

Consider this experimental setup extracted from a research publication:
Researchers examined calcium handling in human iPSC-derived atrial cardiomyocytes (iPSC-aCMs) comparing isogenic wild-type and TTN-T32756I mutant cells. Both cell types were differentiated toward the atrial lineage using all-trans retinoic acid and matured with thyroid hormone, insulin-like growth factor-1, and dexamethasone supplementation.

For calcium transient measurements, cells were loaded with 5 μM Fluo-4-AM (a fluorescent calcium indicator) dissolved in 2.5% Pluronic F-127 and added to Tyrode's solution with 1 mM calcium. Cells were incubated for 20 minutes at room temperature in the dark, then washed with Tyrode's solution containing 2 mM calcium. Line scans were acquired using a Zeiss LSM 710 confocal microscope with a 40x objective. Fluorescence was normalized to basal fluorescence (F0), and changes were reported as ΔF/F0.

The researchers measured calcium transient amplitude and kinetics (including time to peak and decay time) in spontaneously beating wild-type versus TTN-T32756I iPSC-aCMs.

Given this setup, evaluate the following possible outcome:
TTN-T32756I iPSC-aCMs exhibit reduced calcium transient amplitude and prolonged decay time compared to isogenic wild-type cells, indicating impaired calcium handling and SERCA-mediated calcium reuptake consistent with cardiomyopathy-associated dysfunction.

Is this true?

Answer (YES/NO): NO